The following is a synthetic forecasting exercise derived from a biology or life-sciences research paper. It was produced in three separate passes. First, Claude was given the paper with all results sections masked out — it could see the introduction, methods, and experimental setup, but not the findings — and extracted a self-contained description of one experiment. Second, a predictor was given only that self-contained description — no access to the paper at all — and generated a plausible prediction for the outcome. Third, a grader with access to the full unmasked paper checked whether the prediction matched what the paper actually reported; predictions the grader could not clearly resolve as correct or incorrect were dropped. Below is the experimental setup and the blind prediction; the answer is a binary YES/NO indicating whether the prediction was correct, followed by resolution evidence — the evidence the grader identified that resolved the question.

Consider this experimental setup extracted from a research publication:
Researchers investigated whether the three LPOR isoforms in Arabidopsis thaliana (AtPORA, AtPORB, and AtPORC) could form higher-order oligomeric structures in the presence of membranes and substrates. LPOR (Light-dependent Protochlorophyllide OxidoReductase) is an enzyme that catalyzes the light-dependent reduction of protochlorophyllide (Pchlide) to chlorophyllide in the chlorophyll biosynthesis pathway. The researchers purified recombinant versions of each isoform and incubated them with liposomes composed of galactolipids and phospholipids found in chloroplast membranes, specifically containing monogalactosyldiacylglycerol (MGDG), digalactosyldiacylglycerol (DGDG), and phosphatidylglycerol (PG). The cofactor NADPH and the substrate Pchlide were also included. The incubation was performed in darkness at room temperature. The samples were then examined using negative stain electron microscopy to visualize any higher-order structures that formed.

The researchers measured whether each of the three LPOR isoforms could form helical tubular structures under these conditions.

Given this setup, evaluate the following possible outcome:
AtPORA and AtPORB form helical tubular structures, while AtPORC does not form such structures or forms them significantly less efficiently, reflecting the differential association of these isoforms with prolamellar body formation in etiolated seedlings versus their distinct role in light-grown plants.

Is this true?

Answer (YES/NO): NO